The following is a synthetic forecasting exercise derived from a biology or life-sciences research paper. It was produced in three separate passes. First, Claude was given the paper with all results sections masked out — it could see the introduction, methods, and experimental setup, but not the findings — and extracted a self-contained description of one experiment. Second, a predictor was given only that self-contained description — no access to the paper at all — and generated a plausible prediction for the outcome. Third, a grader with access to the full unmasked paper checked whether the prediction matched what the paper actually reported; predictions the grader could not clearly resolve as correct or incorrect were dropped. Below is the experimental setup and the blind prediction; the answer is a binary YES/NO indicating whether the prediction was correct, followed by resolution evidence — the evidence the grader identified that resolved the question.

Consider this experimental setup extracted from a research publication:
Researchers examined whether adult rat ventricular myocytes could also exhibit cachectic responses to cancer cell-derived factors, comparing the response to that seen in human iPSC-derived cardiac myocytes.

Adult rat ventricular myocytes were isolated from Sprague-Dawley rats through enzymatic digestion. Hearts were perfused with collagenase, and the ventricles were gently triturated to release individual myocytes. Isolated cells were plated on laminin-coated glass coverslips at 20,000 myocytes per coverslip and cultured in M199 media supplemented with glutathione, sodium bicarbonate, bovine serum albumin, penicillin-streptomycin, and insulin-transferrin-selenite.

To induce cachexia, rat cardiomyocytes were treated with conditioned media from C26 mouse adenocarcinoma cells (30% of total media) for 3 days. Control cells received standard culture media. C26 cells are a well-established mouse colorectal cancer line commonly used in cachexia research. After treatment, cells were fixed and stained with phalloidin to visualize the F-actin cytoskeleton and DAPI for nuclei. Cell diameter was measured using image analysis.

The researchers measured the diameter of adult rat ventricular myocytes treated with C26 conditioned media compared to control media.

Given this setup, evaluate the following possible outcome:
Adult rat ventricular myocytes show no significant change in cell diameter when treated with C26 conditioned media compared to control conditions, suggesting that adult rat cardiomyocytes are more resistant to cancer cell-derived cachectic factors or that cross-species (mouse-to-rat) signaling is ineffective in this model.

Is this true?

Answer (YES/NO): NO